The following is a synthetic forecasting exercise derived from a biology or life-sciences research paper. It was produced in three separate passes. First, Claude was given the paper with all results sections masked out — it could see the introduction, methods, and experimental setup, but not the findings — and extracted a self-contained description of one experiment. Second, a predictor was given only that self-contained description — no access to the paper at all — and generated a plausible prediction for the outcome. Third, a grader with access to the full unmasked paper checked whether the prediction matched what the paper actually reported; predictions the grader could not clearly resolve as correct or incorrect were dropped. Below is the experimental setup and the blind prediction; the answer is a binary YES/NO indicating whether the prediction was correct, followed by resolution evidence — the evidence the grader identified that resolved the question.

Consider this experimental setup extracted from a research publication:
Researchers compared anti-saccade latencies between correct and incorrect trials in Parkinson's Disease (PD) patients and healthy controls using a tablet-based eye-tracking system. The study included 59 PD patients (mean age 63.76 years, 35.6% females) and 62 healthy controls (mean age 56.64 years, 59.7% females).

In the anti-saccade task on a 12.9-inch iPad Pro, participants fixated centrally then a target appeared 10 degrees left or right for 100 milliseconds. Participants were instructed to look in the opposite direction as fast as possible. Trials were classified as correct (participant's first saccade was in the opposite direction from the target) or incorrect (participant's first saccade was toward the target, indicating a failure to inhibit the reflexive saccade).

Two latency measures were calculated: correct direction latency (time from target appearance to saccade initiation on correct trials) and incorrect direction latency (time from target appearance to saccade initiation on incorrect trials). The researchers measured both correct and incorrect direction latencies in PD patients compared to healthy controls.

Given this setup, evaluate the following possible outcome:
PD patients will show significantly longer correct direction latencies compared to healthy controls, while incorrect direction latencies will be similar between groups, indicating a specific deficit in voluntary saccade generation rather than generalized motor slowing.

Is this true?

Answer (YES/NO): NO